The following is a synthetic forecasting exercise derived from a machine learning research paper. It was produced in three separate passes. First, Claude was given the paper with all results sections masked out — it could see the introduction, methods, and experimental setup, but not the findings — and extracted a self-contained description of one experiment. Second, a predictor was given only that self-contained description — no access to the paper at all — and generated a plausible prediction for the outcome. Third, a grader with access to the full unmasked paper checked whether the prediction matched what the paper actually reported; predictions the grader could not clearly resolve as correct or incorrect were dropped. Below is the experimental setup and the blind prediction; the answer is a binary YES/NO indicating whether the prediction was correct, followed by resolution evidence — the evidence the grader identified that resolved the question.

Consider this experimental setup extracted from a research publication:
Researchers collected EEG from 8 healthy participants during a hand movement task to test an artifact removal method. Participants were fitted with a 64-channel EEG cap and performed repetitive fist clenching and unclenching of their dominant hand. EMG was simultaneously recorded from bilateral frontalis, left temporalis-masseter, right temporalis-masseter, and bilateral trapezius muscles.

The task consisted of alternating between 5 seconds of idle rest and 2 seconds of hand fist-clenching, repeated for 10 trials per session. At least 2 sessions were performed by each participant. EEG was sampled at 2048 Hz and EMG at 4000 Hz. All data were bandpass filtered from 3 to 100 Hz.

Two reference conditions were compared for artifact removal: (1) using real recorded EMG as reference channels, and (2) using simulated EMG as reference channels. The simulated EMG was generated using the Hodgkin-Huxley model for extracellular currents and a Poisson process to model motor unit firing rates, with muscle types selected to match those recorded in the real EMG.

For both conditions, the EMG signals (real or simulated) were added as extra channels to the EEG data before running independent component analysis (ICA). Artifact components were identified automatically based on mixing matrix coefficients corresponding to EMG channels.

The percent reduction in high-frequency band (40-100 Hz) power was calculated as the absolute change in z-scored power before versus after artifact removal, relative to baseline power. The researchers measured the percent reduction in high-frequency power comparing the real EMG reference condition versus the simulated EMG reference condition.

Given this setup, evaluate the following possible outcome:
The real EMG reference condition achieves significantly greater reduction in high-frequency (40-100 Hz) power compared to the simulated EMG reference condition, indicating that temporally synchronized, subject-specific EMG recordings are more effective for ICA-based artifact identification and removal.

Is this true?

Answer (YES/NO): NO